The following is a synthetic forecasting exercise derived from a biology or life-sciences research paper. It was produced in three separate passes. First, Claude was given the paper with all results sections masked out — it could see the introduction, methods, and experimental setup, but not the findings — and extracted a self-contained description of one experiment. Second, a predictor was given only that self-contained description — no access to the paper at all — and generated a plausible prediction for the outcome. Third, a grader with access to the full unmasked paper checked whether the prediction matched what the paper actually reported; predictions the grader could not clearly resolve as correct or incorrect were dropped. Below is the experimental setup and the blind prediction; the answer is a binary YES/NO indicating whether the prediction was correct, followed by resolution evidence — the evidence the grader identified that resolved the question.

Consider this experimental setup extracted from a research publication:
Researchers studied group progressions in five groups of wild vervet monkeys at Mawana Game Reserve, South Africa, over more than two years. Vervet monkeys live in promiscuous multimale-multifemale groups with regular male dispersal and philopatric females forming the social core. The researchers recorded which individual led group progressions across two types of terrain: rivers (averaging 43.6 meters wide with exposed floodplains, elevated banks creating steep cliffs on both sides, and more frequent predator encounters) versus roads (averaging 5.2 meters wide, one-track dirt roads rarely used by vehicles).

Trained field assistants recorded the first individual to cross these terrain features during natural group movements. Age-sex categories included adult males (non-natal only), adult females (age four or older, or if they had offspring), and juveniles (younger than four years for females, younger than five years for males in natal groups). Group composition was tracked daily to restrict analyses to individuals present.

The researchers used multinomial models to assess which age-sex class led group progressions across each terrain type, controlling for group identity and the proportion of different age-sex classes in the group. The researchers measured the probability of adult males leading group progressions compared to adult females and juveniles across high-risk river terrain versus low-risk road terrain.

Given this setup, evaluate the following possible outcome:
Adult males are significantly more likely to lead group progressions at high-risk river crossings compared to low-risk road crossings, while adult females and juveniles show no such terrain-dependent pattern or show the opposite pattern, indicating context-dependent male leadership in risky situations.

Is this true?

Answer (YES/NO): YES